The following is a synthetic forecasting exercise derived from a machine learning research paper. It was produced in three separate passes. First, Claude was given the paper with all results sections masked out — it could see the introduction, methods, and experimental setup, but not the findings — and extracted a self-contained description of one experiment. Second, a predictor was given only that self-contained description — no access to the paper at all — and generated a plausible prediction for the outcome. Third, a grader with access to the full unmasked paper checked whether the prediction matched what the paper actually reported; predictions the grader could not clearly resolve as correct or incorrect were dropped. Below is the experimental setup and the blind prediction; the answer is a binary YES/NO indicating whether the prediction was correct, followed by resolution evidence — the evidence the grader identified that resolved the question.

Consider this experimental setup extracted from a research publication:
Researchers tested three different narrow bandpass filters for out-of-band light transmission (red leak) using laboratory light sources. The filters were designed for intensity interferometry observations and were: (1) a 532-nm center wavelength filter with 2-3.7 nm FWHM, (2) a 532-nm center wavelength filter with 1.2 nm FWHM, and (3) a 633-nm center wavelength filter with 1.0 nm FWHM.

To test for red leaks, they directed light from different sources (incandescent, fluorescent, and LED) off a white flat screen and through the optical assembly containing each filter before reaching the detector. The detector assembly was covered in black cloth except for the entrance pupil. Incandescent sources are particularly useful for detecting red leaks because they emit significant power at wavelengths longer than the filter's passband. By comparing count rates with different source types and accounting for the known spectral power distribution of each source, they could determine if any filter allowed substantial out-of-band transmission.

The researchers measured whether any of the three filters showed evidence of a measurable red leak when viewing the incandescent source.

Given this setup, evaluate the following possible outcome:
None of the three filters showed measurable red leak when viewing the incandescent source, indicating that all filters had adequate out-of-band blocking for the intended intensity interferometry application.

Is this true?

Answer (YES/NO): NO